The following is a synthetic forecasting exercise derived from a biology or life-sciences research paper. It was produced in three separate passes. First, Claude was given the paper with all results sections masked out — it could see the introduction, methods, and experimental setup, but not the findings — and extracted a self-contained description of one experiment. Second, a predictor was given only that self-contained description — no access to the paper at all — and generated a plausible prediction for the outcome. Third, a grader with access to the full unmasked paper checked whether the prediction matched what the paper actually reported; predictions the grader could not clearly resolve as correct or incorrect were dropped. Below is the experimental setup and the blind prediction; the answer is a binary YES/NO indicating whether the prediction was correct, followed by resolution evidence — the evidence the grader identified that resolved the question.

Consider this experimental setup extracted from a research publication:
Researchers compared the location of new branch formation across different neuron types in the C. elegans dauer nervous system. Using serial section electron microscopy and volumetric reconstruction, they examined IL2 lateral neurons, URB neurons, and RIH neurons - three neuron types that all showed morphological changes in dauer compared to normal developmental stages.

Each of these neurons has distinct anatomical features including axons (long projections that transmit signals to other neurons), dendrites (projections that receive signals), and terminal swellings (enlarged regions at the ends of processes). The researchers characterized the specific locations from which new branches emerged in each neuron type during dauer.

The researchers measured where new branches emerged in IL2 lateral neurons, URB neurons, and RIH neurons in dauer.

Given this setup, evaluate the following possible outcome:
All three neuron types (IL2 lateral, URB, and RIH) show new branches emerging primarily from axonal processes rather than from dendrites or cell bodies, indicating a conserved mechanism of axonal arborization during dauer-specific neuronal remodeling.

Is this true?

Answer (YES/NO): NO